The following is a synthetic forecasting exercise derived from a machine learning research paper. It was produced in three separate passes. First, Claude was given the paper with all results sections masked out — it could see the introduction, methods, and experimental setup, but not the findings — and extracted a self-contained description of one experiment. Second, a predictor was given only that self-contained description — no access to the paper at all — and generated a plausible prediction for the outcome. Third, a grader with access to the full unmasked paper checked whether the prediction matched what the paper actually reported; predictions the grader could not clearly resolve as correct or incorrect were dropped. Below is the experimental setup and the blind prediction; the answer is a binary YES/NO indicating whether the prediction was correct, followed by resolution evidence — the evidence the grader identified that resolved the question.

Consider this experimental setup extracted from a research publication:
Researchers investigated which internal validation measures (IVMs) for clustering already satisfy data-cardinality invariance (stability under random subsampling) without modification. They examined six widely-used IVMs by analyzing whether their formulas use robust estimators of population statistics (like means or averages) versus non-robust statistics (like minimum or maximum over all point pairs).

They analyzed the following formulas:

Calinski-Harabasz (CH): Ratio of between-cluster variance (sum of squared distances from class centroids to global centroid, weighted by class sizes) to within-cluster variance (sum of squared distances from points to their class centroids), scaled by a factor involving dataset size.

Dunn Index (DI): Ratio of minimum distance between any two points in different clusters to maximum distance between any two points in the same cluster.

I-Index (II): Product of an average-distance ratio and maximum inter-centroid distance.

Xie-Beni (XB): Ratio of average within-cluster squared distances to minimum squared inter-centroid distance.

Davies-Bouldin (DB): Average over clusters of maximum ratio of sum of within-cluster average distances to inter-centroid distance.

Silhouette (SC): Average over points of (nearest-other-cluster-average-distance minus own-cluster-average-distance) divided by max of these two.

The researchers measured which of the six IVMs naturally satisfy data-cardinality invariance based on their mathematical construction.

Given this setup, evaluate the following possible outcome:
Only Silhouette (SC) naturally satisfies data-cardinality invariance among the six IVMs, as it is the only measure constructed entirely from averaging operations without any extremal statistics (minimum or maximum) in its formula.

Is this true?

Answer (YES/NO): NO